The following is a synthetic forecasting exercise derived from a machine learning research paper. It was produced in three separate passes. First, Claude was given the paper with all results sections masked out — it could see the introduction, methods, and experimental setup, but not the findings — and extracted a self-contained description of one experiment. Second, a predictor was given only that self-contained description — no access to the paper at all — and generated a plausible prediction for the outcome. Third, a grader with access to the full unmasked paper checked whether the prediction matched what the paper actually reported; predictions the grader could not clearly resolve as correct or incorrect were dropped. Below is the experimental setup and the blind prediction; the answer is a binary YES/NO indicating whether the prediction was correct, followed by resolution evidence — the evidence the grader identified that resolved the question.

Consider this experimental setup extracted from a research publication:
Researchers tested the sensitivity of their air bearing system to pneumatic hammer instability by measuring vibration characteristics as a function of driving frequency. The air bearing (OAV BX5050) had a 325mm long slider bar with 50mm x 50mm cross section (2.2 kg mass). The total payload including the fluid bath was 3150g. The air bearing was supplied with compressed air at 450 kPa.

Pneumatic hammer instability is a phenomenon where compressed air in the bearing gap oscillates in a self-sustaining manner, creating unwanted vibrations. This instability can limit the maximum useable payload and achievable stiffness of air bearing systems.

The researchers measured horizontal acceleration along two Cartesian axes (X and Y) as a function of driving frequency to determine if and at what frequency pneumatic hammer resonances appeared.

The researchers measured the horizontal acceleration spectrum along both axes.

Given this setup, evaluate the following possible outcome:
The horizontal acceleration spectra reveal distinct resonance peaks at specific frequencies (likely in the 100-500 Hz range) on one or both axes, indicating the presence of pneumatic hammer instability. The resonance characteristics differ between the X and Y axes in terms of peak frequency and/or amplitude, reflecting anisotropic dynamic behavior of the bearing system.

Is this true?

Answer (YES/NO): YES